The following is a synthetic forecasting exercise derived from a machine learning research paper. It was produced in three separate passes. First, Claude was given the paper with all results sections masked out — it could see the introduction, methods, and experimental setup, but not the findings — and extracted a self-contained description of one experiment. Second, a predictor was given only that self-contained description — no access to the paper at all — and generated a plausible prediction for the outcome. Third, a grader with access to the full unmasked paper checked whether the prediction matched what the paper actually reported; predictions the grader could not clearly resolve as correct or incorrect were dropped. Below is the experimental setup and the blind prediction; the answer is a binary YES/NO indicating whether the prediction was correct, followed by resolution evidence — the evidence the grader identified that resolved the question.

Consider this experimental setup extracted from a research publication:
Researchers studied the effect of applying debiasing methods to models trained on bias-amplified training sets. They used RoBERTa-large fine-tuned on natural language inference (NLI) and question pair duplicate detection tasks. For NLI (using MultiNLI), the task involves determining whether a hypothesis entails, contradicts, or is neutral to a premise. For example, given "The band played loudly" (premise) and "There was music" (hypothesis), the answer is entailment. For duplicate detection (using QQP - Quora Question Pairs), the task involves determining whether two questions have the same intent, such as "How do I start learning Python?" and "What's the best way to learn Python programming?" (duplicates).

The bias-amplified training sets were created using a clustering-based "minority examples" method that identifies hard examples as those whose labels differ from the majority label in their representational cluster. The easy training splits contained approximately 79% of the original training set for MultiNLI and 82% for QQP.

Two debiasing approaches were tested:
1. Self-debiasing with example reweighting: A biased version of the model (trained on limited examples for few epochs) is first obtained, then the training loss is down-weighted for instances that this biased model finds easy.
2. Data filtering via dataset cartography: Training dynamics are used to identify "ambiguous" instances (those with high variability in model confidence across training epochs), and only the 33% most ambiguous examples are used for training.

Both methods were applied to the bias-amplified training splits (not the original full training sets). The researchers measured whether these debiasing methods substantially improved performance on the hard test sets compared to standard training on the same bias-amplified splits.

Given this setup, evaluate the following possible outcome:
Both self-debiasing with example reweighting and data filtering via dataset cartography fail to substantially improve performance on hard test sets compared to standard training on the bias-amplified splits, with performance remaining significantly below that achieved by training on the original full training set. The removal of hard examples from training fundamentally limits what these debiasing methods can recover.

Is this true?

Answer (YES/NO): YES